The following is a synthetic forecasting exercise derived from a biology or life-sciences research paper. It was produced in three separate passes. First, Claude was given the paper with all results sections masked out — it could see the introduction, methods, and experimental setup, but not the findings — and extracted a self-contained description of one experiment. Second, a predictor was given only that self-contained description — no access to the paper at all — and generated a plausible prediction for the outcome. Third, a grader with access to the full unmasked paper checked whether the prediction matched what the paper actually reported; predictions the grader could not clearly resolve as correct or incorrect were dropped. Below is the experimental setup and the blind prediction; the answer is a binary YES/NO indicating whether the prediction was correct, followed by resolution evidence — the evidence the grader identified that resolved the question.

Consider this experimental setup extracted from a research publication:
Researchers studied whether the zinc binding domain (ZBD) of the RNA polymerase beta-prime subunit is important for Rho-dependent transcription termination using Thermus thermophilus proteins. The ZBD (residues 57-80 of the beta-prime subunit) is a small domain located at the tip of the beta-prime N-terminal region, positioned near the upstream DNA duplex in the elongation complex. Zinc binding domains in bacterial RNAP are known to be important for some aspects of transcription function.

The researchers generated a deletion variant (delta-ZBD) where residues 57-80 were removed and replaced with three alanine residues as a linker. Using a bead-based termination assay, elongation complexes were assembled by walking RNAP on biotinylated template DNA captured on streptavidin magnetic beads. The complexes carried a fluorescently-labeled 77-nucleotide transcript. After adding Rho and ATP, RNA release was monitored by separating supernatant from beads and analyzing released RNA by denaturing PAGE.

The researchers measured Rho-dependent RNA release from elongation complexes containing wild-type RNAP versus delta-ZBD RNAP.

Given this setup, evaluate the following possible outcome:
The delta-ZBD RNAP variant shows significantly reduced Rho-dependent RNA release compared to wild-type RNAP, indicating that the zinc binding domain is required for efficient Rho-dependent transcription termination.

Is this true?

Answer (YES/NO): NO